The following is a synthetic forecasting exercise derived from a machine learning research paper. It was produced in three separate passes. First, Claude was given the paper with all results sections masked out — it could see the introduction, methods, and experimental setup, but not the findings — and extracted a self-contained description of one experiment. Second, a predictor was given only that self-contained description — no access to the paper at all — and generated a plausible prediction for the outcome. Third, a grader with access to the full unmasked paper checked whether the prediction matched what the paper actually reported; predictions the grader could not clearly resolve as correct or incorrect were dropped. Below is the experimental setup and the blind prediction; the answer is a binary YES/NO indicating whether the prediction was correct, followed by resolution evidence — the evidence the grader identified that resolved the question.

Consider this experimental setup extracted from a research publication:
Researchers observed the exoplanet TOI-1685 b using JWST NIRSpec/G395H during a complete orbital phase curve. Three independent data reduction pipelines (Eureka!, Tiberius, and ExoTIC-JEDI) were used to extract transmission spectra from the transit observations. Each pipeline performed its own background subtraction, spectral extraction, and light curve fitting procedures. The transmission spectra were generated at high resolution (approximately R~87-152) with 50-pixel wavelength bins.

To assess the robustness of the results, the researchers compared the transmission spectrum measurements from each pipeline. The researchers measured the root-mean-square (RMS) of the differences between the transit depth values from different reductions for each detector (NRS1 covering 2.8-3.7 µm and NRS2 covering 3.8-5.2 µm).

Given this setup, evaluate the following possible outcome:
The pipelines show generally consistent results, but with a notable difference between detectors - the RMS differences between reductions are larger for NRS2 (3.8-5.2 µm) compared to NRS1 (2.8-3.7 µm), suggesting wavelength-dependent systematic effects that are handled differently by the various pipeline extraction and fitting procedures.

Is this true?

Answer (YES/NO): YES